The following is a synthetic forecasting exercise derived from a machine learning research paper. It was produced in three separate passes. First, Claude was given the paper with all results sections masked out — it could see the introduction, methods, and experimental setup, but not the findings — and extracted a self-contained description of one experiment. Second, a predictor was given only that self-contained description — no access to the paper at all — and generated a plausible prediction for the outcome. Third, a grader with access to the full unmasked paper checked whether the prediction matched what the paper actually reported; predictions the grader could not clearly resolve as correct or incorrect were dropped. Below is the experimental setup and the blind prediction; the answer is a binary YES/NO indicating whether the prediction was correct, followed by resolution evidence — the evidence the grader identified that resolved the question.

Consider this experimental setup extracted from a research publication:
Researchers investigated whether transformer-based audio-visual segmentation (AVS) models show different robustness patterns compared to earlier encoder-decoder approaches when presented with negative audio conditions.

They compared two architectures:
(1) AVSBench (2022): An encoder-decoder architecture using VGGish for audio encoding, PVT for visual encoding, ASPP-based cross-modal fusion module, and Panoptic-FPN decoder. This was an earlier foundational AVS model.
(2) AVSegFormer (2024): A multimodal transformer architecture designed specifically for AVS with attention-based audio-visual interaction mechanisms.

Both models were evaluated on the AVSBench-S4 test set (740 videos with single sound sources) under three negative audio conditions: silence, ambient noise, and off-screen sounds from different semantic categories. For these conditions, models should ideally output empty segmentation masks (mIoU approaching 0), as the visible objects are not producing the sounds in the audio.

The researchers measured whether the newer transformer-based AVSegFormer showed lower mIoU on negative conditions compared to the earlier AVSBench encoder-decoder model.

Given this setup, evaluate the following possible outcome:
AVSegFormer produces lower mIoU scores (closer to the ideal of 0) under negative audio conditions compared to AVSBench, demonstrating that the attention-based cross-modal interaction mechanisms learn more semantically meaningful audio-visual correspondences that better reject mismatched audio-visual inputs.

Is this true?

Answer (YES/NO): NO